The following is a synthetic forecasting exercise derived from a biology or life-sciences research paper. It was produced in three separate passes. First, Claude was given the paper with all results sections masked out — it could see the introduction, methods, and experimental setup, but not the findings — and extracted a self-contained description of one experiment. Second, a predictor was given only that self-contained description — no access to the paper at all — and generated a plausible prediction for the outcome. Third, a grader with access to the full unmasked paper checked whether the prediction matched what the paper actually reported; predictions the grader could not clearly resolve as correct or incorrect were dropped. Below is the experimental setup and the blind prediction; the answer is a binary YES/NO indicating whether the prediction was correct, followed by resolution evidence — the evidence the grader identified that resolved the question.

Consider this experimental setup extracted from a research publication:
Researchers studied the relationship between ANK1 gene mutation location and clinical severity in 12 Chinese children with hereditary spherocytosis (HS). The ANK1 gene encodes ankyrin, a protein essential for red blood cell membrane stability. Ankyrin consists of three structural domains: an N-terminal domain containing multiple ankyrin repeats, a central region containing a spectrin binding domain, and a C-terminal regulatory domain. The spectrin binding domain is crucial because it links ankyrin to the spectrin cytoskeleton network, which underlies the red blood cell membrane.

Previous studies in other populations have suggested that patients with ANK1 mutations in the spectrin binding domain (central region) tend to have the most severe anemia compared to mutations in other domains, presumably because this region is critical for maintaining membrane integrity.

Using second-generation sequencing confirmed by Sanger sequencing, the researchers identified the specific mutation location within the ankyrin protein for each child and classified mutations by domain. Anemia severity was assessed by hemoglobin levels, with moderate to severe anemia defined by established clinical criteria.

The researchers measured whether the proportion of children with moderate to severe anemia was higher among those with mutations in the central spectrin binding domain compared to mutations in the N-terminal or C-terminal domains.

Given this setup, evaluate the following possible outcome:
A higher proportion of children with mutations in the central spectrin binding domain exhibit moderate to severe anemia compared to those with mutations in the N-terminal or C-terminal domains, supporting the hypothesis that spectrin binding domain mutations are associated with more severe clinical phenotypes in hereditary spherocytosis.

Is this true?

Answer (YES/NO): NO